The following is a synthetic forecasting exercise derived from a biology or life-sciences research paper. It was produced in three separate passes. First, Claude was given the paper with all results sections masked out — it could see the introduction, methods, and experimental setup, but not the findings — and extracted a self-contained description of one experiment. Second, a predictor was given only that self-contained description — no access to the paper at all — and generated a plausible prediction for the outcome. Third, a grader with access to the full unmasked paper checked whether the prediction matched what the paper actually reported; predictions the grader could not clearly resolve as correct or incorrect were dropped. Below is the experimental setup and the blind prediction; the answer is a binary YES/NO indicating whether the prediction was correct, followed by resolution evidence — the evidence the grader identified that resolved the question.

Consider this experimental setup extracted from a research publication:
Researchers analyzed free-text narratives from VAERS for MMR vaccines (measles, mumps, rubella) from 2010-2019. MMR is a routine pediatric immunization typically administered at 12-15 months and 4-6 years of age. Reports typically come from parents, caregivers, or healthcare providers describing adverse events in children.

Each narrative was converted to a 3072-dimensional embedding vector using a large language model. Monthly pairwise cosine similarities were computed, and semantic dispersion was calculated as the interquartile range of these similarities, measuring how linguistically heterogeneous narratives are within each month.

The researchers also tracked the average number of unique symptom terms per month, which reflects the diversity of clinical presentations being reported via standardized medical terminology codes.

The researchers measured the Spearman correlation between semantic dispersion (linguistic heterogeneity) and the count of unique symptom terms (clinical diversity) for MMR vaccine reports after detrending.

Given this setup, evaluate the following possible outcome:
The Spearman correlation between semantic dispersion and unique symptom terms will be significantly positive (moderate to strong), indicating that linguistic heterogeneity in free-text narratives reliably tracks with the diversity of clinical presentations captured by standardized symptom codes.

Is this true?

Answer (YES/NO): NO